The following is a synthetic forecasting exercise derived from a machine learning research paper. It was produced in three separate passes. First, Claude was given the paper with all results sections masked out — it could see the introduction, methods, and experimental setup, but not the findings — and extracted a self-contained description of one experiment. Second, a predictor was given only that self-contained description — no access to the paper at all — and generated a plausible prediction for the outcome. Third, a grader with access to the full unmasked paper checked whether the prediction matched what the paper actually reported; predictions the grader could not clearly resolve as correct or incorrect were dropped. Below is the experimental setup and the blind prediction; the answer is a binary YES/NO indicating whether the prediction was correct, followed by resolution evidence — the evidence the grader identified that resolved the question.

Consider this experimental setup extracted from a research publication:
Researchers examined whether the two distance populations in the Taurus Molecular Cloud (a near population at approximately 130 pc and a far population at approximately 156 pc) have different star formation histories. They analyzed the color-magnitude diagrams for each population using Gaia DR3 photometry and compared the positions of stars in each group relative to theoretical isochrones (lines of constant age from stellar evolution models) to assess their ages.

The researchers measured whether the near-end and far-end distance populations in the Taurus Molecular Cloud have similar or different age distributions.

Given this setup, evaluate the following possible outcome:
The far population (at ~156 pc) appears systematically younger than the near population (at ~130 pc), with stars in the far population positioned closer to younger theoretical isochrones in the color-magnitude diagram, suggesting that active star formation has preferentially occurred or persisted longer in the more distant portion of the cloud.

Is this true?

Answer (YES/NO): NO